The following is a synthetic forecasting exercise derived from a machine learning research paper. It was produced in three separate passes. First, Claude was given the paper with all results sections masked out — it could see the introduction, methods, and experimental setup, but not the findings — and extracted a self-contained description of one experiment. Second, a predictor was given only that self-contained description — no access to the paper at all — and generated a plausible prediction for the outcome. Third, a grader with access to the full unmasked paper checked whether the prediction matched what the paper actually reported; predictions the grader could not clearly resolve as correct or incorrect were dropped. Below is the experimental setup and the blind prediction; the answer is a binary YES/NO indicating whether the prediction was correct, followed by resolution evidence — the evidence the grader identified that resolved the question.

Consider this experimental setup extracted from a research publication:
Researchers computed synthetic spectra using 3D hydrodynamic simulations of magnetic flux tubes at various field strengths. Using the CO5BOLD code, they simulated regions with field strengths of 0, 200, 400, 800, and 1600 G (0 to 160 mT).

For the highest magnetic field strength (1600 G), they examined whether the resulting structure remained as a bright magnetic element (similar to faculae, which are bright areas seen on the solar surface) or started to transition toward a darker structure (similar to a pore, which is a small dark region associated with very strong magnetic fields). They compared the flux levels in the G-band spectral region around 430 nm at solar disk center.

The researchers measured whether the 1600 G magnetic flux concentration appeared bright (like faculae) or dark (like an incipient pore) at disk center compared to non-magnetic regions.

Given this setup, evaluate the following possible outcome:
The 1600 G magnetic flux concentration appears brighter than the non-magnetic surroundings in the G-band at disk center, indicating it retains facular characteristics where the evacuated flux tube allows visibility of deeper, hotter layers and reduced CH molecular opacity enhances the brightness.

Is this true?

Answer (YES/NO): NO